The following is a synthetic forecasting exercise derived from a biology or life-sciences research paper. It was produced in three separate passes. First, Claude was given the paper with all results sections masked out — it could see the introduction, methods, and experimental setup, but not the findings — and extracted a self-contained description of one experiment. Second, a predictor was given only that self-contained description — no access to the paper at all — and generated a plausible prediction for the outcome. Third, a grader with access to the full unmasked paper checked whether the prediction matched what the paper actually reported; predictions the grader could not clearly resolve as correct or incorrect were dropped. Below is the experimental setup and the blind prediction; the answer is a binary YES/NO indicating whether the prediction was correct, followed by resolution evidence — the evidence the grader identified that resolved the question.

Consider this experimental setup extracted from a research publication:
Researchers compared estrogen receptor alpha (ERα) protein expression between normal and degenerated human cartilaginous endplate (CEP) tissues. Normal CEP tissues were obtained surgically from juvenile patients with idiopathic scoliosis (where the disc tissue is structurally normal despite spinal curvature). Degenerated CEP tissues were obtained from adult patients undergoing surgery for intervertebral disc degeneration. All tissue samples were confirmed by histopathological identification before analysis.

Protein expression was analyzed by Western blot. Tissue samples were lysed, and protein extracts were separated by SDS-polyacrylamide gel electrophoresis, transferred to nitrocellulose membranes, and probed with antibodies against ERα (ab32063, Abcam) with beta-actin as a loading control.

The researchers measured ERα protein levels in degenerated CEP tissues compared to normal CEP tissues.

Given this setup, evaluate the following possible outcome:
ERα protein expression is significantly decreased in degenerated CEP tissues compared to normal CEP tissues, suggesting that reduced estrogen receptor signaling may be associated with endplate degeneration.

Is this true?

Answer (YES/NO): YES